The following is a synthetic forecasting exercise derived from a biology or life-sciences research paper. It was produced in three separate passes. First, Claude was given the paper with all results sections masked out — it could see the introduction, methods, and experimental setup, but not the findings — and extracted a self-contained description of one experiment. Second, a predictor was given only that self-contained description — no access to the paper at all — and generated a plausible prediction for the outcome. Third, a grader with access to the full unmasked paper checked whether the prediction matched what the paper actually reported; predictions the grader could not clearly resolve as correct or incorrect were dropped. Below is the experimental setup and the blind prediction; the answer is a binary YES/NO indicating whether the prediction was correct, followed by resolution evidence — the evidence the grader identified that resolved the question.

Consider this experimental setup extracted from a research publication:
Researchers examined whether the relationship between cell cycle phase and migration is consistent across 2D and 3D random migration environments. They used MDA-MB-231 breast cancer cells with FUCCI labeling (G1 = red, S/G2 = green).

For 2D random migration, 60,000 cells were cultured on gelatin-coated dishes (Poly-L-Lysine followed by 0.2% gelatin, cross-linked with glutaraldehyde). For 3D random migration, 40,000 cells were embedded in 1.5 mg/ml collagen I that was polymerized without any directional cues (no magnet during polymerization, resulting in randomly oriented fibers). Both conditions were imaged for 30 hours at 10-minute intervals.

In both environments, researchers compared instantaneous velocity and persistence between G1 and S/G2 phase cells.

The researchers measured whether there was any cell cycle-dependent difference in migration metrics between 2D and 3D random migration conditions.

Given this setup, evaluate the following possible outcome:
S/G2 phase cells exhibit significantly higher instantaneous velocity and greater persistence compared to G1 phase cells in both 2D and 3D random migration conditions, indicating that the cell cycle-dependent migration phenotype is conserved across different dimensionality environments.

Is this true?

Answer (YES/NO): NO